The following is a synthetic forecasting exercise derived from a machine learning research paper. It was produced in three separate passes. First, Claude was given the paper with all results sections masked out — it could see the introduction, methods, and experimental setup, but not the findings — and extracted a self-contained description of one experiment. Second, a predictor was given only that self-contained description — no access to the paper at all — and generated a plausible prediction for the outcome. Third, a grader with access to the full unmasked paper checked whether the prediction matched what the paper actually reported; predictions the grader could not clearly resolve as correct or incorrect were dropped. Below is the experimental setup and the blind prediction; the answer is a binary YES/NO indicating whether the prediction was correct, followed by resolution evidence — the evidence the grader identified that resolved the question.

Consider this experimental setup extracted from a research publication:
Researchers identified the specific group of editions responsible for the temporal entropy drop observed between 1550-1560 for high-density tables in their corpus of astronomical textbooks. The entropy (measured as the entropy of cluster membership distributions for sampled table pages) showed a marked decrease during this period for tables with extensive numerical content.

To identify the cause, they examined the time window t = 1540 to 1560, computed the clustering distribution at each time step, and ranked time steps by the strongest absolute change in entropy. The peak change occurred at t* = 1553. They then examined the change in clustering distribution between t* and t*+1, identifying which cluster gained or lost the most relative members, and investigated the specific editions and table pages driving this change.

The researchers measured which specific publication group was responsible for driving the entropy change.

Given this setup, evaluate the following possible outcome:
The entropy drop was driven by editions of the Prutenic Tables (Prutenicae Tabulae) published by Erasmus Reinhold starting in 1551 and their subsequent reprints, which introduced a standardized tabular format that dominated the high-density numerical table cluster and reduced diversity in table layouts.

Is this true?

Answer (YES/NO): NO